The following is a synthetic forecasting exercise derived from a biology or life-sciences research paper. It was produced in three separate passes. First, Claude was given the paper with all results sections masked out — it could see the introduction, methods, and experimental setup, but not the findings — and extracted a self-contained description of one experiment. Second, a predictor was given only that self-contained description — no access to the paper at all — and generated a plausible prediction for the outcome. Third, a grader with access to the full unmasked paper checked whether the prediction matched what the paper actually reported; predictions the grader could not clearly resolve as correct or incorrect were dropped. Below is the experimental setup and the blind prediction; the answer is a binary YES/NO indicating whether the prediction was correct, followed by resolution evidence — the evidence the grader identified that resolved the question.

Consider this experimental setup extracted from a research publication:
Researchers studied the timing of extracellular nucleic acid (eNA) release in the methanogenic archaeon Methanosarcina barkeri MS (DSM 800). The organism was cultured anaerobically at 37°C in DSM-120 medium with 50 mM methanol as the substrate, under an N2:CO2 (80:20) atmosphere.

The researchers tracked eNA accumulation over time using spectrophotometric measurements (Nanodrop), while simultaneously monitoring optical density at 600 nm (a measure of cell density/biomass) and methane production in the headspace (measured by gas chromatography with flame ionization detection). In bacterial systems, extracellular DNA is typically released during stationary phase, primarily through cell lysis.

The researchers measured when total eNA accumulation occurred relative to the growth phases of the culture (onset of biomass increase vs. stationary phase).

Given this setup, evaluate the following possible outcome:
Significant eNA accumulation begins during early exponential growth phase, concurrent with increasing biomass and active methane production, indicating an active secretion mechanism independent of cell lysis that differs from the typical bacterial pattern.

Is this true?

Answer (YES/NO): YES